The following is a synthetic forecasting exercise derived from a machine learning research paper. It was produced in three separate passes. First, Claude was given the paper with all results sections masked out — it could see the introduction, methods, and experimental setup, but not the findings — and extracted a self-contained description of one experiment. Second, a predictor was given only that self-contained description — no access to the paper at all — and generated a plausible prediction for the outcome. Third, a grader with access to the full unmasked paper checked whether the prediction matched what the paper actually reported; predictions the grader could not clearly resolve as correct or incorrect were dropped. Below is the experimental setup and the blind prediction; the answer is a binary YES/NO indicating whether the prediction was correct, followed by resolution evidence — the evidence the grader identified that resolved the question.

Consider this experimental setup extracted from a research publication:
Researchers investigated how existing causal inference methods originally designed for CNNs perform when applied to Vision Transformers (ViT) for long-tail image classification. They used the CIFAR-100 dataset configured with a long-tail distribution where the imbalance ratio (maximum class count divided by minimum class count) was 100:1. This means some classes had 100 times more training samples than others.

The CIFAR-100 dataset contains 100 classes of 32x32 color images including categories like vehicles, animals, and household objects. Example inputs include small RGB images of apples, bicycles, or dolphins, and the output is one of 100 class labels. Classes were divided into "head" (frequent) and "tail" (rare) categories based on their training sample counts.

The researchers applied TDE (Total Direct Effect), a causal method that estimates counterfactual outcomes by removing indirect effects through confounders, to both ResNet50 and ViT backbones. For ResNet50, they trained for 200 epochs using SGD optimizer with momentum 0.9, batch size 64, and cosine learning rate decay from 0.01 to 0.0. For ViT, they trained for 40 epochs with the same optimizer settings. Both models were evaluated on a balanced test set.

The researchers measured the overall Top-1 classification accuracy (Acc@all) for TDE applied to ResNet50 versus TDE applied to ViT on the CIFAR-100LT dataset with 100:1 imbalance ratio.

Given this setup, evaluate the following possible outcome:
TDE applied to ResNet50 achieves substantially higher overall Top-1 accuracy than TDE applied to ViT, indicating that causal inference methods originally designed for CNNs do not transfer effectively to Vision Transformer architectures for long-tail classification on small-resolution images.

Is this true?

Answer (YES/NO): NO